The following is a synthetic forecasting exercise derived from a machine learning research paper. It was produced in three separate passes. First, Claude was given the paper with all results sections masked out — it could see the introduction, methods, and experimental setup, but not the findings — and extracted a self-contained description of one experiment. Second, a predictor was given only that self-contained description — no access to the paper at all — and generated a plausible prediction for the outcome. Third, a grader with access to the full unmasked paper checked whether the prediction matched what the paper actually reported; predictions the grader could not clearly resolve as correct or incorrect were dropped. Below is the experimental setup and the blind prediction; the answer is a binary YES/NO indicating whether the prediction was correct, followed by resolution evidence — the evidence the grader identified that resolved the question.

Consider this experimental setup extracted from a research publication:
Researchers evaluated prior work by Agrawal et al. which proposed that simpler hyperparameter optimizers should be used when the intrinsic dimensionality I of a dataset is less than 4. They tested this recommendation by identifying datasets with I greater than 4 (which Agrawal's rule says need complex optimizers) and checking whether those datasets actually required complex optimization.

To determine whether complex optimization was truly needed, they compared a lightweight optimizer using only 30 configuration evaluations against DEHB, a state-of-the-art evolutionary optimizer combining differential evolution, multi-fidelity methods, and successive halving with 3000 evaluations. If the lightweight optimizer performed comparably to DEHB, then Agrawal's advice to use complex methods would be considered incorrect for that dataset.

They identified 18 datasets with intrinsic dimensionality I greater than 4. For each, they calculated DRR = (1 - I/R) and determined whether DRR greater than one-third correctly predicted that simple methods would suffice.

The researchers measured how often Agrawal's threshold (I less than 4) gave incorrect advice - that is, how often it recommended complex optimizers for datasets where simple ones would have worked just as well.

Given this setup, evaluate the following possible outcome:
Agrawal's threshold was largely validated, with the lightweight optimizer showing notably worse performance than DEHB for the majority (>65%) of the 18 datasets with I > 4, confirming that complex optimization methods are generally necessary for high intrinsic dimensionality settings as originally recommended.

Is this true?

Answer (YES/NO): NO